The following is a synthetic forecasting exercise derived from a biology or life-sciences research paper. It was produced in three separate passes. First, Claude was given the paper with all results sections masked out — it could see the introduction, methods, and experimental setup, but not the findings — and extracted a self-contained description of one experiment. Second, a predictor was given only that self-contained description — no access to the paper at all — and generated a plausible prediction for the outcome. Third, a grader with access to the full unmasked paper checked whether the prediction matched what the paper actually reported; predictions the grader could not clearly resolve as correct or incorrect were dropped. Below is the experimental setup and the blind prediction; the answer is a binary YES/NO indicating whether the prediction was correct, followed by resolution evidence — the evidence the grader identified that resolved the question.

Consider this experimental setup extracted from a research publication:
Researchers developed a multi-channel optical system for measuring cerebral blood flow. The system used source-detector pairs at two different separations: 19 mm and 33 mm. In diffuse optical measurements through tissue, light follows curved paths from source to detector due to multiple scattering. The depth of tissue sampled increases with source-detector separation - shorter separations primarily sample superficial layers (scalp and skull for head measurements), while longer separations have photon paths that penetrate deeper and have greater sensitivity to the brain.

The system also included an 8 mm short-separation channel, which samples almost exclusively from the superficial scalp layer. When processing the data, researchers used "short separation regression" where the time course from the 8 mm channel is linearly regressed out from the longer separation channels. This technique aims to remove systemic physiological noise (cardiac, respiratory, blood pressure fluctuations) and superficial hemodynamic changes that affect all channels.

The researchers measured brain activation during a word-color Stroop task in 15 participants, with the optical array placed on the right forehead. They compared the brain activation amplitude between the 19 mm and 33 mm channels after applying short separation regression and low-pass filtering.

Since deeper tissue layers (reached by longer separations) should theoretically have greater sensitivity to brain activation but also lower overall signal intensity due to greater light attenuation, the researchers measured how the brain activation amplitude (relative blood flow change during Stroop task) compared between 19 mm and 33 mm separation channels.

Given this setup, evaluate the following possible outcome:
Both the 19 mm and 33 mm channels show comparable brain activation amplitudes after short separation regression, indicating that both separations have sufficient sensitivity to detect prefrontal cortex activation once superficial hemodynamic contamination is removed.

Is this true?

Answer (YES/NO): YES